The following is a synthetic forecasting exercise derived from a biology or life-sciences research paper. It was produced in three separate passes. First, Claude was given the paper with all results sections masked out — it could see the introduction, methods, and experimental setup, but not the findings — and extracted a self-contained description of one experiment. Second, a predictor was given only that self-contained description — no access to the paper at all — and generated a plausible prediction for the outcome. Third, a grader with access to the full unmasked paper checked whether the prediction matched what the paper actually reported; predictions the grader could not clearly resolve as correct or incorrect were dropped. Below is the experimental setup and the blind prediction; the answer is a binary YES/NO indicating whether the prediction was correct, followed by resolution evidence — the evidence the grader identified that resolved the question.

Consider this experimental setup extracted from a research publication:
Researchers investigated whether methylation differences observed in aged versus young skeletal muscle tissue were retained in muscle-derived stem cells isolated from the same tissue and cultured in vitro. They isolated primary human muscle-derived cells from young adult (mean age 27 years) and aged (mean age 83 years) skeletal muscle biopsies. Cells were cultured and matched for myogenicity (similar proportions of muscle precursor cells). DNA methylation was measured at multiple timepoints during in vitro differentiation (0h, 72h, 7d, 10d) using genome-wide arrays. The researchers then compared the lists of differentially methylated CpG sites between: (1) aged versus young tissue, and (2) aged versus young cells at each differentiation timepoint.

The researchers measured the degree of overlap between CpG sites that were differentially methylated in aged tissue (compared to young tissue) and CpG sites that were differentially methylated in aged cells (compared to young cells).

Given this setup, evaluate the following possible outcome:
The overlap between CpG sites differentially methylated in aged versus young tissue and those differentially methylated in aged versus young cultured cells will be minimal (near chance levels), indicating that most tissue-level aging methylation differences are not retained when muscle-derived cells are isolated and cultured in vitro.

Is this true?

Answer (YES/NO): YES